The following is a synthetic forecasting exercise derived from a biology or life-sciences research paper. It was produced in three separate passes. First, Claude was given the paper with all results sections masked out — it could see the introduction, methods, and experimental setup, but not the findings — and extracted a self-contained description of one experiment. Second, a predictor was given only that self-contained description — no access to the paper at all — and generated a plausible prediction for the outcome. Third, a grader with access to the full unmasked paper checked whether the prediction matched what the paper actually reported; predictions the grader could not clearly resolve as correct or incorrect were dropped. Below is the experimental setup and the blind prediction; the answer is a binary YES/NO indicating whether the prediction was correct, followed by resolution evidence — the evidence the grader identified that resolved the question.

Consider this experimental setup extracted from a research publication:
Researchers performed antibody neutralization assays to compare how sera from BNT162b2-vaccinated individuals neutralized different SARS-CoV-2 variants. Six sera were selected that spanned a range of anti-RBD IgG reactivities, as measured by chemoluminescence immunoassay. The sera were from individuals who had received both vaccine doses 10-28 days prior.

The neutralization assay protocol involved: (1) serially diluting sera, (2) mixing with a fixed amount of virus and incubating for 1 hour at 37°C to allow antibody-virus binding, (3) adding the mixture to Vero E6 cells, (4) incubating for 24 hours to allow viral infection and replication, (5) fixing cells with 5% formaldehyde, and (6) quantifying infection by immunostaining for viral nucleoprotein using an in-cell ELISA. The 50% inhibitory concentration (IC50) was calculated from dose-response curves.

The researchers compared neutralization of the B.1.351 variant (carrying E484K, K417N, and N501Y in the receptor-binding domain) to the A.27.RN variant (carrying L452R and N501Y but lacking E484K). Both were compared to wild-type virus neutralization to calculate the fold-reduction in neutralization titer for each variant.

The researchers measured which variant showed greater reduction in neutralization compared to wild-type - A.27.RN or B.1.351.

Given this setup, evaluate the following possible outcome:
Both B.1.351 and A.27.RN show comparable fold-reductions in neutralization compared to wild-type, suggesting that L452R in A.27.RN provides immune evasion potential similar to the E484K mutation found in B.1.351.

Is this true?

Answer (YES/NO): NO